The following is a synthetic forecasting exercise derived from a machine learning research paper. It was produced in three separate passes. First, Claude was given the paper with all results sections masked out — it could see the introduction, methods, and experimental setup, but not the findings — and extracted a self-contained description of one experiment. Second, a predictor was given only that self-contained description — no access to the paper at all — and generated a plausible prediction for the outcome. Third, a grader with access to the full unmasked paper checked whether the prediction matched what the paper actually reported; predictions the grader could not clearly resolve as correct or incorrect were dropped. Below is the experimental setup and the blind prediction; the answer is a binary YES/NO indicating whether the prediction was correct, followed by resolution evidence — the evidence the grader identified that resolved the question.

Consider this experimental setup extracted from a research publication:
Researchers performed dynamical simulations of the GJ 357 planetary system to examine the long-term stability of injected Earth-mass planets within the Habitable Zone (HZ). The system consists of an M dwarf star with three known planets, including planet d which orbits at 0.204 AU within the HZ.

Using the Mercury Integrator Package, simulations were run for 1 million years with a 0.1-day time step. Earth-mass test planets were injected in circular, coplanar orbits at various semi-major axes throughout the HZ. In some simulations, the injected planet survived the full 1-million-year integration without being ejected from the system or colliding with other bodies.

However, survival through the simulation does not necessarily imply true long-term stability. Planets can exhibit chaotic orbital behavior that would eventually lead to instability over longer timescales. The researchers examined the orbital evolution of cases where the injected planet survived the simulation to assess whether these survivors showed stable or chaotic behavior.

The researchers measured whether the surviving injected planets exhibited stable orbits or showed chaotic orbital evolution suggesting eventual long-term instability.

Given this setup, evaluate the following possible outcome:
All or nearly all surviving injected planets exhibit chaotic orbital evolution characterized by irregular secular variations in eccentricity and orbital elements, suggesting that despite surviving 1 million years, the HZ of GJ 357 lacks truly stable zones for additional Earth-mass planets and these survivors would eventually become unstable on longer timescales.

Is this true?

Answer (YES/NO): NO